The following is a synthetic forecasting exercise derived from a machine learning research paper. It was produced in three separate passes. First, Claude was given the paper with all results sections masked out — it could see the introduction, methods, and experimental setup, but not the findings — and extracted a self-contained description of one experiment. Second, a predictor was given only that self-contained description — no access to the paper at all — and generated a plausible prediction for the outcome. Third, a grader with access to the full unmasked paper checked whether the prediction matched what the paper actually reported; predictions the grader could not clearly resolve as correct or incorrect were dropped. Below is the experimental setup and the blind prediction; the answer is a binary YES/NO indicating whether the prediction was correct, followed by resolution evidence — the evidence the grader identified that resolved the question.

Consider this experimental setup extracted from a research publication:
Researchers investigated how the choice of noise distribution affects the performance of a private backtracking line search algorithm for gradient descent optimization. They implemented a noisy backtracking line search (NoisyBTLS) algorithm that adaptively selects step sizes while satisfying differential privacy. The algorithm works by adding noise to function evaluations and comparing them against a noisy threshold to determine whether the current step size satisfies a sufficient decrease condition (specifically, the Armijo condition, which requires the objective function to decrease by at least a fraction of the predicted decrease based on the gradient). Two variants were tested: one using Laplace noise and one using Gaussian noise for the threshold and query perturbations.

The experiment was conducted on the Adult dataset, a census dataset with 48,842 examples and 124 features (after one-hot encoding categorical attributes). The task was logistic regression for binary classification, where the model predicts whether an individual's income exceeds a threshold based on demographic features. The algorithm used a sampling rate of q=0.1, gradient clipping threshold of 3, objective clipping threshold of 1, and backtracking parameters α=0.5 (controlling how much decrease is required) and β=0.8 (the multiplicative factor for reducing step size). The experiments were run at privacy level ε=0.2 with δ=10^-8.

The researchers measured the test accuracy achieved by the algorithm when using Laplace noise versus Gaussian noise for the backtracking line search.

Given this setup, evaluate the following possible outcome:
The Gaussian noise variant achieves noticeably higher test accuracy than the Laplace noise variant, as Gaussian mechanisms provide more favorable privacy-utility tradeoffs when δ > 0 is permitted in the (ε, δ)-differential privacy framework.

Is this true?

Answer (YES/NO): NO